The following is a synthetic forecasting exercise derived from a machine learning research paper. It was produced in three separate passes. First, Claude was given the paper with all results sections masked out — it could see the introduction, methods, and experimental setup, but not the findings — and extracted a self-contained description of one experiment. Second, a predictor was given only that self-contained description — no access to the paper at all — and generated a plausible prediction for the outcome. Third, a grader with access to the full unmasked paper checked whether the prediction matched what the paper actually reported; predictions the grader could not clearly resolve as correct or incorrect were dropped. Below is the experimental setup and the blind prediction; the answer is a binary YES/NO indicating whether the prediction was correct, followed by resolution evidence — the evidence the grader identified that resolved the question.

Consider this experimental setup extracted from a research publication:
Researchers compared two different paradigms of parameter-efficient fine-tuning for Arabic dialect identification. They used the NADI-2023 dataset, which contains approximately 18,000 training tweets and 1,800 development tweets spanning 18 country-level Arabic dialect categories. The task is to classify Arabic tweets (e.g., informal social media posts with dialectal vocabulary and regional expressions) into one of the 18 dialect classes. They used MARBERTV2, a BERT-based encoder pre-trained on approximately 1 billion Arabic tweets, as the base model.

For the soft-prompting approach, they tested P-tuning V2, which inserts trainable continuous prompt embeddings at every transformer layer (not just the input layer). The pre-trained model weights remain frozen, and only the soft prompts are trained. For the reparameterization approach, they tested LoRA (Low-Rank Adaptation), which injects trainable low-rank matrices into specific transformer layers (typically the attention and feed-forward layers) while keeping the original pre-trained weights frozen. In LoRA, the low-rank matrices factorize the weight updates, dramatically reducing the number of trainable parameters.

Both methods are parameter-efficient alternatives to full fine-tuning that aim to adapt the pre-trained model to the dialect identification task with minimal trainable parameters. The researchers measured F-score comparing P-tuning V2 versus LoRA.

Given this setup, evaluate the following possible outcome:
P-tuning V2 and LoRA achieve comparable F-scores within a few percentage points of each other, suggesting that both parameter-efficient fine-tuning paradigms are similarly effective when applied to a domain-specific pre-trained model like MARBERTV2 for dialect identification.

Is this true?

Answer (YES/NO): NO